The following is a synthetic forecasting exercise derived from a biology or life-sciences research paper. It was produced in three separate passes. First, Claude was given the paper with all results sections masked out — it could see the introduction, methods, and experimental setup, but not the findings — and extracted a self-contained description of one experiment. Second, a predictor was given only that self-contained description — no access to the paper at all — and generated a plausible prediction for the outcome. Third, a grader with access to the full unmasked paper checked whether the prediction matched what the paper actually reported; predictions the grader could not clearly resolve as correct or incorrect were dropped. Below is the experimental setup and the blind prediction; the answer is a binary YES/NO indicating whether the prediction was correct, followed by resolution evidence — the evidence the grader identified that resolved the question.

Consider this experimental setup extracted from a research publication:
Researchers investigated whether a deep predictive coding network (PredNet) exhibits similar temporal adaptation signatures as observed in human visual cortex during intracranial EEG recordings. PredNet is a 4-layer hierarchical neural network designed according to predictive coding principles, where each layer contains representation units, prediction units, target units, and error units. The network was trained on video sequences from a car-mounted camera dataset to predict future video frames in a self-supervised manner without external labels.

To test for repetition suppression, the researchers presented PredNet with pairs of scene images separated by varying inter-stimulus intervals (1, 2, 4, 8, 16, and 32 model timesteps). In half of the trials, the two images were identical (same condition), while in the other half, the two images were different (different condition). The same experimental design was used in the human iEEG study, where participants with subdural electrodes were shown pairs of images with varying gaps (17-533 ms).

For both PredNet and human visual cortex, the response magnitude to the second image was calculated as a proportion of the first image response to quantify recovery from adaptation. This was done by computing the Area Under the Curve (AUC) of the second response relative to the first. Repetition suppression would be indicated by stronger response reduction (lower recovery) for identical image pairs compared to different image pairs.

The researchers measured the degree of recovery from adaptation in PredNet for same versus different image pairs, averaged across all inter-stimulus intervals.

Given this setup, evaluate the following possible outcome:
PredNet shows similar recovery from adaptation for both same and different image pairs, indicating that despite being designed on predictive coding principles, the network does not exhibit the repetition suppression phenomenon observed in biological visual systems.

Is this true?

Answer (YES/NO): YES